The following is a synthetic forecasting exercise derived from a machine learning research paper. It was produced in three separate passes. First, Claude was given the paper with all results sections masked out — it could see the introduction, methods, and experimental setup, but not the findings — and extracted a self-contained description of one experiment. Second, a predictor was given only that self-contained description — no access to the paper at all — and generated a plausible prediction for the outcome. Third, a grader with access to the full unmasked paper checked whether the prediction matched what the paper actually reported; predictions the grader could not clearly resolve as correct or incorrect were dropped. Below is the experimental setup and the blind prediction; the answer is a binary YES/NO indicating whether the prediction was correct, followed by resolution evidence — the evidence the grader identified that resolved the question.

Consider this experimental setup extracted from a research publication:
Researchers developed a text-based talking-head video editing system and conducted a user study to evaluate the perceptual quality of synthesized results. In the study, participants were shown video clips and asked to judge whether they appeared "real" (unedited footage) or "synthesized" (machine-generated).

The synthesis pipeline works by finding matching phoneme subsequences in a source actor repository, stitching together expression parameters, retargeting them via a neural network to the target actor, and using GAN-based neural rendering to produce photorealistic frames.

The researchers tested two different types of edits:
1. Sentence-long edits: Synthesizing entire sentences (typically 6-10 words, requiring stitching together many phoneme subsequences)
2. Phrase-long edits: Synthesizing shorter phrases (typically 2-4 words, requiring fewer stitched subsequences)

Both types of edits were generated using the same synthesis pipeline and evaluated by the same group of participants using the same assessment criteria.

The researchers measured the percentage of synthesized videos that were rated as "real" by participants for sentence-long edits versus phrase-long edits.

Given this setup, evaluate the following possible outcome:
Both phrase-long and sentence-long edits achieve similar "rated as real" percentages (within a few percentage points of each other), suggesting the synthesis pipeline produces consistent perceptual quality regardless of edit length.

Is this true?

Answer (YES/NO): NO